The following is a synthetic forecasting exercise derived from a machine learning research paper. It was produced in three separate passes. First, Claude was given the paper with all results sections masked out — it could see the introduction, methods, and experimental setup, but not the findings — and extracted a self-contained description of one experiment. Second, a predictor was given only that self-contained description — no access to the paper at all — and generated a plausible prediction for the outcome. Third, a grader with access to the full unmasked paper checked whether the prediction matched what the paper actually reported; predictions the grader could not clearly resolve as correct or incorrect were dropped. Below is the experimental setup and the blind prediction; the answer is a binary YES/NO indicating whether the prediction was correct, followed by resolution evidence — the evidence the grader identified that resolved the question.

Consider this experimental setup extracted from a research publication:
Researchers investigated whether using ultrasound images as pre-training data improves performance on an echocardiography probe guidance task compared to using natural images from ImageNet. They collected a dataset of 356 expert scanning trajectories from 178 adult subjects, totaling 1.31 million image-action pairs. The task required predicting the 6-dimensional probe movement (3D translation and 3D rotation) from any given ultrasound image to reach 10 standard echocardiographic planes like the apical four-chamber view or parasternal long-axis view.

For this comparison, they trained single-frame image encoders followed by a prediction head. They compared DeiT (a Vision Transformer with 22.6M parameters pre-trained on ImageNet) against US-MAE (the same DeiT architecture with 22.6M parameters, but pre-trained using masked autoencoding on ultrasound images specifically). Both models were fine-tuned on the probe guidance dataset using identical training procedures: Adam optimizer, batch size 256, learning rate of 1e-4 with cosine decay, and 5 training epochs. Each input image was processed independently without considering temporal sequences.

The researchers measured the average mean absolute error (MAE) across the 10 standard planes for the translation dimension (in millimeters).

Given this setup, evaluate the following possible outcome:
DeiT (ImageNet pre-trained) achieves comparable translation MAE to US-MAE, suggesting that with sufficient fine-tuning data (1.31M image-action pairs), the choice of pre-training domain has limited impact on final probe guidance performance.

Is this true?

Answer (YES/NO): YES